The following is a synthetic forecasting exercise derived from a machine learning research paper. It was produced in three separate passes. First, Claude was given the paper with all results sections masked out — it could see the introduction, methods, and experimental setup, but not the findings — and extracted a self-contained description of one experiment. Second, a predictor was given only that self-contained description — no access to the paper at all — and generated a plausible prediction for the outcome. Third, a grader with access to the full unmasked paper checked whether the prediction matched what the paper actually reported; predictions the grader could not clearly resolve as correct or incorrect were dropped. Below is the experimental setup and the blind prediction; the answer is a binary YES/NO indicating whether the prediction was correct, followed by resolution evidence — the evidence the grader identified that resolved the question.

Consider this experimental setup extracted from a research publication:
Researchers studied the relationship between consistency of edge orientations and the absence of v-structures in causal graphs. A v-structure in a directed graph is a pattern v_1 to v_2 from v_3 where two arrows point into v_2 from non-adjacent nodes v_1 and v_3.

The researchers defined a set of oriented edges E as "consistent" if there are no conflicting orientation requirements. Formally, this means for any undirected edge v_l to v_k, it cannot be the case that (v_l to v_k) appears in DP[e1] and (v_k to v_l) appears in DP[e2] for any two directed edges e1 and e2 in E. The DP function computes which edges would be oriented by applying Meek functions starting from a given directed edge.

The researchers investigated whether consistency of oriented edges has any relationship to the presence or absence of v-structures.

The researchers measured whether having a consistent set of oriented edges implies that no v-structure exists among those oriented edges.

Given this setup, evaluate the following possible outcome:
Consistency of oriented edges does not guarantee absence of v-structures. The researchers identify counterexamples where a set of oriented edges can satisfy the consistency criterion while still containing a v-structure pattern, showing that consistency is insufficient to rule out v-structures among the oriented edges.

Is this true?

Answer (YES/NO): NO